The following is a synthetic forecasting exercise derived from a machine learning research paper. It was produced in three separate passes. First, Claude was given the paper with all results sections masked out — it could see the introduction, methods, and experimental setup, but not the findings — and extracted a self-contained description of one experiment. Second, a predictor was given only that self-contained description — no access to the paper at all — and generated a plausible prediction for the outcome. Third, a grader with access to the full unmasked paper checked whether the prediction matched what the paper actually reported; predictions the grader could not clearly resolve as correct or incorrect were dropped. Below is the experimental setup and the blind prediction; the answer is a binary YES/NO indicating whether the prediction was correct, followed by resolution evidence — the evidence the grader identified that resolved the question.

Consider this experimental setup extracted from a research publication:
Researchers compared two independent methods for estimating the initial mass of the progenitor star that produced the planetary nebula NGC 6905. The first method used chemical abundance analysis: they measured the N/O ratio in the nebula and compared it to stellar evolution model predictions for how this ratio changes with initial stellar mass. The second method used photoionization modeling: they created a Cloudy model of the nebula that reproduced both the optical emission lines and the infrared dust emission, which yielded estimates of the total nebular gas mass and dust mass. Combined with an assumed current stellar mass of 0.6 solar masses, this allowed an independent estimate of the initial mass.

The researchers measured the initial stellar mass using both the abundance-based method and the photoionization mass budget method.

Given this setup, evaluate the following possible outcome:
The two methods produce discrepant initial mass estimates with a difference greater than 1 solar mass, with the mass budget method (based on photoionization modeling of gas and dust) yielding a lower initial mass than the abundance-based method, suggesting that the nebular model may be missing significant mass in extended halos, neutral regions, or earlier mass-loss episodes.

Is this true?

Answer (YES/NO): NO